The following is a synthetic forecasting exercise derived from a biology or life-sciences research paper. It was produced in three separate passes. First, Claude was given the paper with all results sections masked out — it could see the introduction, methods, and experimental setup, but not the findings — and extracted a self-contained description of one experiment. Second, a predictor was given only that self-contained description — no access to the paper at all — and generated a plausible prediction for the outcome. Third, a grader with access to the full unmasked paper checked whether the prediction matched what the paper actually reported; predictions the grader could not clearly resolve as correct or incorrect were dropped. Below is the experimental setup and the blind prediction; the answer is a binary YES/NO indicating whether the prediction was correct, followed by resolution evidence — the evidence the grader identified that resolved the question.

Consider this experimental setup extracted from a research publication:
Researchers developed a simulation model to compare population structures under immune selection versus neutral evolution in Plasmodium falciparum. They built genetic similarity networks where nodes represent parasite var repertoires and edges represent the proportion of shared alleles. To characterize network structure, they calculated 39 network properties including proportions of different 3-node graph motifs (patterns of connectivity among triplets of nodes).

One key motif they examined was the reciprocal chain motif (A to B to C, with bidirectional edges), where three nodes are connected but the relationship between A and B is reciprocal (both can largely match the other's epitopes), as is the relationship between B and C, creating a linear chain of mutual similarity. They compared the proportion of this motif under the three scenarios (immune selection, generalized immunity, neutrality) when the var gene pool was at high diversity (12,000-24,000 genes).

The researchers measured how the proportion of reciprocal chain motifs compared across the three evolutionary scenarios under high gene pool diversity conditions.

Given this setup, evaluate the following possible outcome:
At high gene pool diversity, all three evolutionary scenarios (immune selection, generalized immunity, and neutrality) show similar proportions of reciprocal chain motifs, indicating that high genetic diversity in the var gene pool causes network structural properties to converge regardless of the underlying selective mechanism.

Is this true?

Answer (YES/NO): NO